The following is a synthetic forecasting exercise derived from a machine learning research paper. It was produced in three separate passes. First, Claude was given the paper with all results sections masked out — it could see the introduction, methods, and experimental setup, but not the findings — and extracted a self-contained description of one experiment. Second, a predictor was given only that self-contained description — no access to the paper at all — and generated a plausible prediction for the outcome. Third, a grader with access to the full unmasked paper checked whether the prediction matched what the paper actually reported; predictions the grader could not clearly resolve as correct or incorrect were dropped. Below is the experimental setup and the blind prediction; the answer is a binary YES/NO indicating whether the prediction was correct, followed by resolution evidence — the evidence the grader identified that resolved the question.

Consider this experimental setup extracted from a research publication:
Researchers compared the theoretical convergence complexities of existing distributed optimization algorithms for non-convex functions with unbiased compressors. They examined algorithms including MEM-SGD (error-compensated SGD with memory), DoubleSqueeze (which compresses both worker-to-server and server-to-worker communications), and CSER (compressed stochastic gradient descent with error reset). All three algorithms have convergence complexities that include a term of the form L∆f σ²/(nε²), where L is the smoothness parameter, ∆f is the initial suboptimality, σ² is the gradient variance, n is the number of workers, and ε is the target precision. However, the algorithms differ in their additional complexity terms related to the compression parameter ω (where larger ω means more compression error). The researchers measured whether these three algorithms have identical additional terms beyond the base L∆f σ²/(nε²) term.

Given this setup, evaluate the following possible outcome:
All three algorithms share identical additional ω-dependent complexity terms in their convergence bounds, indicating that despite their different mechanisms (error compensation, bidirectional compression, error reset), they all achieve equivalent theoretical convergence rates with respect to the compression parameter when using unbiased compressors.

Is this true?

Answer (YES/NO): NO